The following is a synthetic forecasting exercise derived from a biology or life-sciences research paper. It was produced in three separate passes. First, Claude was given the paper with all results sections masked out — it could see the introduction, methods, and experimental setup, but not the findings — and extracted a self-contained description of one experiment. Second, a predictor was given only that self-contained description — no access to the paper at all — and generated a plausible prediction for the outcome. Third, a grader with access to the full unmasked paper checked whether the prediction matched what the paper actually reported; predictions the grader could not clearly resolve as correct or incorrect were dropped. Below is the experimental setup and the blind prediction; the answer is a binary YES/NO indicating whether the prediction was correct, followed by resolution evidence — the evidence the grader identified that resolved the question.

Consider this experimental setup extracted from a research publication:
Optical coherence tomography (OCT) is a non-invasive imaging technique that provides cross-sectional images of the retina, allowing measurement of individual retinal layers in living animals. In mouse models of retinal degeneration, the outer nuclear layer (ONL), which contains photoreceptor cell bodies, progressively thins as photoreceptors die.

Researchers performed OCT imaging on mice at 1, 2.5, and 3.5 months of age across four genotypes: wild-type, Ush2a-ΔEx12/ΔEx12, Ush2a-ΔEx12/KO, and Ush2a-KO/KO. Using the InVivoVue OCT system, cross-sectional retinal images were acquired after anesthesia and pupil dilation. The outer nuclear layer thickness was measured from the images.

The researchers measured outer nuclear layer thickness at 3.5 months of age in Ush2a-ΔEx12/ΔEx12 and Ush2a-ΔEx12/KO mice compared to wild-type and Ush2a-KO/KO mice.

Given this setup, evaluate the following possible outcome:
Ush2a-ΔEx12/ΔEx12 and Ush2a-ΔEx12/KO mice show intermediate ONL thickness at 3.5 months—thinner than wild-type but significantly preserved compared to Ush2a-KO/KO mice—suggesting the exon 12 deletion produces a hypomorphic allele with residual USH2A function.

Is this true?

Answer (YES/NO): NO